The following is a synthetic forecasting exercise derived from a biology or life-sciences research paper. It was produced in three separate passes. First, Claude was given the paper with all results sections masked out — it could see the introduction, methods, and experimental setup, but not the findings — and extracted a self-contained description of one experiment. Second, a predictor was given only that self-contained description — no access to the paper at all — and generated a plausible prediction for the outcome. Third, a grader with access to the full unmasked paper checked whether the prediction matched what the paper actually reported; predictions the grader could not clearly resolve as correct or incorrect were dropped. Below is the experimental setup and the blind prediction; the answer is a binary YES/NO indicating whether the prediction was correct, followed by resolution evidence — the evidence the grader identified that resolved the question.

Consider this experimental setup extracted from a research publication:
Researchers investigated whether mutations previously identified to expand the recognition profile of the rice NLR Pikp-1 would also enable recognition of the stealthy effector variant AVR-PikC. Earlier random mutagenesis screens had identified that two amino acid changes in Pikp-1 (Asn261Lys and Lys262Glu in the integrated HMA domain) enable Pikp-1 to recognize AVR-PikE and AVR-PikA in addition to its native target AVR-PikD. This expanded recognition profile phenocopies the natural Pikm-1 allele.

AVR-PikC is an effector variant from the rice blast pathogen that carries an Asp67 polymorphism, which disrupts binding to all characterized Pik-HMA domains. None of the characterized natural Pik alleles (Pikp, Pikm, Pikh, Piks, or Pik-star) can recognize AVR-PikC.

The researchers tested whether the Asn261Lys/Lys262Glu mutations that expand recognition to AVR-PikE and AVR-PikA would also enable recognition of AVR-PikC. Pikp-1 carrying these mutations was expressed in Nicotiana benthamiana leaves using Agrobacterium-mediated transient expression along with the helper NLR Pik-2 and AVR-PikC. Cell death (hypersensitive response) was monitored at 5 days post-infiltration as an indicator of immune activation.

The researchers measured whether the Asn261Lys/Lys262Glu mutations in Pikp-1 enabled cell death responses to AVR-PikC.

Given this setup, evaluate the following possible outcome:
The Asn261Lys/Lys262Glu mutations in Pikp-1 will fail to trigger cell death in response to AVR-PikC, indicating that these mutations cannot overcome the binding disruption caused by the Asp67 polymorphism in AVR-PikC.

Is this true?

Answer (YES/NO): YES